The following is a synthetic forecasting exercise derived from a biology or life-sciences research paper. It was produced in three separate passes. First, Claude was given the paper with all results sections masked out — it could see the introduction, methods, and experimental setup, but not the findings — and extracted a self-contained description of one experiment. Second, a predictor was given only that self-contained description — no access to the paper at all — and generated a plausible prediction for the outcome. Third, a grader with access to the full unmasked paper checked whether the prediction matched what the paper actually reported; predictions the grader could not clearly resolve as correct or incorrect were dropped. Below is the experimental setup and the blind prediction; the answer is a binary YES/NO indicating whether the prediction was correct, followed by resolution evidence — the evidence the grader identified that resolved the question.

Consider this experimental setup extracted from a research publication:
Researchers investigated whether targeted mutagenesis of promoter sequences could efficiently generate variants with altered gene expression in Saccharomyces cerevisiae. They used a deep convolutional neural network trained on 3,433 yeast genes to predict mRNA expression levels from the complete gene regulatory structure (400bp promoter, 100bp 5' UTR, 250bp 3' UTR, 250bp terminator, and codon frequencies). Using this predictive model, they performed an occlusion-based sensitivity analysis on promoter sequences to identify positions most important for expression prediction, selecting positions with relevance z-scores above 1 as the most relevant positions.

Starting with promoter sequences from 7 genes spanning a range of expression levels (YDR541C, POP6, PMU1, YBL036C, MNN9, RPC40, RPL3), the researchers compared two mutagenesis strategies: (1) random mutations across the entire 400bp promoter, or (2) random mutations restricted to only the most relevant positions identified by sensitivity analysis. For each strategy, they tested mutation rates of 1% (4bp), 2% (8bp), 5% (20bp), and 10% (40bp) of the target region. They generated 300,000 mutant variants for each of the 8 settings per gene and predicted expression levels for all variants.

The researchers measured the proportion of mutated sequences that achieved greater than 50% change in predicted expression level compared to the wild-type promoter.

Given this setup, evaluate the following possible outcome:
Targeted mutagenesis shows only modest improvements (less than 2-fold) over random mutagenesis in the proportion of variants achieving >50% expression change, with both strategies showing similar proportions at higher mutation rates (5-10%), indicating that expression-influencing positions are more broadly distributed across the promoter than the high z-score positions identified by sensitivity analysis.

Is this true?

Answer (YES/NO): YES